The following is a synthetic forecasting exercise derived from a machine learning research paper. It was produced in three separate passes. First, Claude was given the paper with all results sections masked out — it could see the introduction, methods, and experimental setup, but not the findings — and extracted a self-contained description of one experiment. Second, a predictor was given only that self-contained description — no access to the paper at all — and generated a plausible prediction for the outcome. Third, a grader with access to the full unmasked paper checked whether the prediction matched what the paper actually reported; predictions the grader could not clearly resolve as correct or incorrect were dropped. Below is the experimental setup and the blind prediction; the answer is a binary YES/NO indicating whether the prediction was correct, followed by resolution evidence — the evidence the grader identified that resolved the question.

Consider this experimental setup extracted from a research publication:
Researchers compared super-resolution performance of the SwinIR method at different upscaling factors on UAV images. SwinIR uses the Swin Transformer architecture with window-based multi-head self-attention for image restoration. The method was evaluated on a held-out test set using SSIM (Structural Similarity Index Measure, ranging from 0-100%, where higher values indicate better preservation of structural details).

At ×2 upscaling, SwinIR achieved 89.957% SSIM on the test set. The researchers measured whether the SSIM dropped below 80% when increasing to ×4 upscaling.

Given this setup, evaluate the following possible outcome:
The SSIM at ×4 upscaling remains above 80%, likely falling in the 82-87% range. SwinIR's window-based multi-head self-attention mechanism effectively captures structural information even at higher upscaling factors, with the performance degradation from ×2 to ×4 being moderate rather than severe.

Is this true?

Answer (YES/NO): NO